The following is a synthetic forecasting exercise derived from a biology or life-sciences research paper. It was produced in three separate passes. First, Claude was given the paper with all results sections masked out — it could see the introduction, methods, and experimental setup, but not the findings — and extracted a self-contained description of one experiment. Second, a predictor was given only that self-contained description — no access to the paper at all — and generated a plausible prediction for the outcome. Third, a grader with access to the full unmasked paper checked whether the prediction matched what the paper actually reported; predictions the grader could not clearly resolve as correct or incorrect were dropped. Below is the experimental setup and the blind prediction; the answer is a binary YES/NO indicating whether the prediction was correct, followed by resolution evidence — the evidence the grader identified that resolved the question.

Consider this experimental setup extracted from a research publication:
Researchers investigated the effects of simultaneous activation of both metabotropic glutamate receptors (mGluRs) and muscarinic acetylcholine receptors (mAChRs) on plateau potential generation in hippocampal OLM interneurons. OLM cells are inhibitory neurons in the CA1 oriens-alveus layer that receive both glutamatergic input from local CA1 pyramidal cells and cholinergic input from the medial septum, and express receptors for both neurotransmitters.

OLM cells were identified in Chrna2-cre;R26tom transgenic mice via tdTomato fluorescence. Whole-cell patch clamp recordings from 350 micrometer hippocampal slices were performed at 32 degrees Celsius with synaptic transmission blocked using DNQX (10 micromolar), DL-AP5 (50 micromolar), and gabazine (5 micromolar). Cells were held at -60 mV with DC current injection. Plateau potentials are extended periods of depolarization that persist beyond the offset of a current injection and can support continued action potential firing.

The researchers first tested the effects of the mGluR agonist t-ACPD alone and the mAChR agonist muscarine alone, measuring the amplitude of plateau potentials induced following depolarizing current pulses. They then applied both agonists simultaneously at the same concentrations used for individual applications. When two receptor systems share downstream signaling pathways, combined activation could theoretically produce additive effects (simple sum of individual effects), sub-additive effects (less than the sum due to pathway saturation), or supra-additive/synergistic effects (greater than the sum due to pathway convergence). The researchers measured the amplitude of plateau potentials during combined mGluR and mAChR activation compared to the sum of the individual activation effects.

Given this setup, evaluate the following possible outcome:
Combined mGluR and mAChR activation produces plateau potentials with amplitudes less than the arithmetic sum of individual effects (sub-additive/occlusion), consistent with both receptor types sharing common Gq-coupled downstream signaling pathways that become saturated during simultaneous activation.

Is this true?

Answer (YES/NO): NO